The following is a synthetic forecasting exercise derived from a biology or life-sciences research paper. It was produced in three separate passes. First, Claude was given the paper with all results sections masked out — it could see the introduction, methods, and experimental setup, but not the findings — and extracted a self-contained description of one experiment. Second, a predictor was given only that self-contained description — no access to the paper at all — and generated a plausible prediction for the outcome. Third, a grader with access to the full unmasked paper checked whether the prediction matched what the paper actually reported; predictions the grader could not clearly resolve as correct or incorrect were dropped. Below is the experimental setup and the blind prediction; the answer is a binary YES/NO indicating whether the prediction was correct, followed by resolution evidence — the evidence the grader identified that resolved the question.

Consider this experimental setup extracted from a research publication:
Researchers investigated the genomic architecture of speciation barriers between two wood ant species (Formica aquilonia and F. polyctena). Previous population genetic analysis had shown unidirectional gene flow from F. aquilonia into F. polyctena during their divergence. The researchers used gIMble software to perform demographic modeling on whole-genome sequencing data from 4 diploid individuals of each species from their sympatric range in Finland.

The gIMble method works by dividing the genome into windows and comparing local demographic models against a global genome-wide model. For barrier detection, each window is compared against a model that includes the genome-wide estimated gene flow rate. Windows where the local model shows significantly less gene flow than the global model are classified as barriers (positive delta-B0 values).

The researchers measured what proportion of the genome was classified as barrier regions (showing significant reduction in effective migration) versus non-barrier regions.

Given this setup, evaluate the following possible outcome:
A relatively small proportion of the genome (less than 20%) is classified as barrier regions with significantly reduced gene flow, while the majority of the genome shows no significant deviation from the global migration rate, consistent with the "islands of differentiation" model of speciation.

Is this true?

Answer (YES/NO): NO